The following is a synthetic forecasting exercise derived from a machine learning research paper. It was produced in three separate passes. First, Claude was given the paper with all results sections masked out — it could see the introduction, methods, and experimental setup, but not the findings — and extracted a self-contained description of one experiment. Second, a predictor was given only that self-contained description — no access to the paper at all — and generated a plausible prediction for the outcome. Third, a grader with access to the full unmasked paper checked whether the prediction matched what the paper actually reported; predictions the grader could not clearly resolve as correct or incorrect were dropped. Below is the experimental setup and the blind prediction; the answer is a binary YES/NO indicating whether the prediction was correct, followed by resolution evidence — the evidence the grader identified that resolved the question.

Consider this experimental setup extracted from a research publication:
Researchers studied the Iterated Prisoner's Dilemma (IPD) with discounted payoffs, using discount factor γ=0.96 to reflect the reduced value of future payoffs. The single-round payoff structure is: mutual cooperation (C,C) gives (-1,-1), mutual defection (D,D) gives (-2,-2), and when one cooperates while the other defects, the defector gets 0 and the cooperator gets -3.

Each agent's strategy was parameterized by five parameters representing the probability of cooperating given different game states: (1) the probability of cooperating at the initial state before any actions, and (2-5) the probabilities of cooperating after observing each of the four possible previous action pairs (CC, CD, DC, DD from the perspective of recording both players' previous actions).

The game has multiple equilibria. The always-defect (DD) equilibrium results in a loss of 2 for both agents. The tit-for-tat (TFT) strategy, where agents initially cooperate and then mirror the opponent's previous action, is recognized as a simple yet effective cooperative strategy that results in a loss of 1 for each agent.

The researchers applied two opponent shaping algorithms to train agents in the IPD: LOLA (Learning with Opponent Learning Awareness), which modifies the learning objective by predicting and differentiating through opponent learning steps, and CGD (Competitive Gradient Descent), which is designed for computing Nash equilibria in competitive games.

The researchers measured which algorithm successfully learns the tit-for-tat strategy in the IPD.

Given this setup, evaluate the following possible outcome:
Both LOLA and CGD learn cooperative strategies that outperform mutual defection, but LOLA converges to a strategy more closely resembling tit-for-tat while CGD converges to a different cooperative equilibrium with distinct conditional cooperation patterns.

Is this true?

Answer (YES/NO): NO